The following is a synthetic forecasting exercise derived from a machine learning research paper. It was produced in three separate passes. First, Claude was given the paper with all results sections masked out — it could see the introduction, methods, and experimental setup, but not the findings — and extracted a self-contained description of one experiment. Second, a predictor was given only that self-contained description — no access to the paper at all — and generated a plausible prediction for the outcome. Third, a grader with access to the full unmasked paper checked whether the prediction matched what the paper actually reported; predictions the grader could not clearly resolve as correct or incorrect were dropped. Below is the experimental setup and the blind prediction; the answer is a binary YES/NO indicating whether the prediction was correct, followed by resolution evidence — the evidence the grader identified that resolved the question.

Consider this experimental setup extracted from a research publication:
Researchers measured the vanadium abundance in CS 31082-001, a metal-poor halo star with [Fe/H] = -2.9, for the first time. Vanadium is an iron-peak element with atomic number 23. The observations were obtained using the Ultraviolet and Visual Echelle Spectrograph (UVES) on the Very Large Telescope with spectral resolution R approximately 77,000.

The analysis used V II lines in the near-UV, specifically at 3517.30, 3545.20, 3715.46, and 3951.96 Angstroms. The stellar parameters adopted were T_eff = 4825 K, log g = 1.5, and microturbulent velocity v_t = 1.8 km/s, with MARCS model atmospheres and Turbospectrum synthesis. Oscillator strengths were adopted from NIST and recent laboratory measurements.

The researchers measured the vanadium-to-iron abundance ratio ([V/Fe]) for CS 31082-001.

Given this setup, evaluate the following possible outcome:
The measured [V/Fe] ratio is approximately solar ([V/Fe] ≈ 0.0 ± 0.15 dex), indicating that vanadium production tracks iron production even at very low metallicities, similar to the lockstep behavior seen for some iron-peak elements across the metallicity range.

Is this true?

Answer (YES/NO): NO